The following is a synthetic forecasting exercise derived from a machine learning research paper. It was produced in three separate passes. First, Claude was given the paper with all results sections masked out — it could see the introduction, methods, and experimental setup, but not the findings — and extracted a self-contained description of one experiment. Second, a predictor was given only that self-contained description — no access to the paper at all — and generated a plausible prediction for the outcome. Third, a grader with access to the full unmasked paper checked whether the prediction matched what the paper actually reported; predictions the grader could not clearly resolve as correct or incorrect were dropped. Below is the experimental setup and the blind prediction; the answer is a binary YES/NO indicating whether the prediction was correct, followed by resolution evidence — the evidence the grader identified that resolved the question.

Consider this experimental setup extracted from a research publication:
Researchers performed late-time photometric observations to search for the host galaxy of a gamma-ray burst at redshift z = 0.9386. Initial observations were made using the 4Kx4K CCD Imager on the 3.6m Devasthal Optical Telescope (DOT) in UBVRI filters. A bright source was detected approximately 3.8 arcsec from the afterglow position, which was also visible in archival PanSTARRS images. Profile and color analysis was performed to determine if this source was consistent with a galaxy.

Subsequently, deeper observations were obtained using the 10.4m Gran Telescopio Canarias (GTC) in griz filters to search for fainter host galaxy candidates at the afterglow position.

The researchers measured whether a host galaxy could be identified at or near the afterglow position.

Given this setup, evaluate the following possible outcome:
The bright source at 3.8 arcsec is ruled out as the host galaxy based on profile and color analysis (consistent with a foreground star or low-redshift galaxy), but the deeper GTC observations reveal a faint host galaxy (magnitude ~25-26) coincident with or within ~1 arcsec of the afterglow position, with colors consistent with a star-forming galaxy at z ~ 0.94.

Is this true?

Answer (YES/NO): NO